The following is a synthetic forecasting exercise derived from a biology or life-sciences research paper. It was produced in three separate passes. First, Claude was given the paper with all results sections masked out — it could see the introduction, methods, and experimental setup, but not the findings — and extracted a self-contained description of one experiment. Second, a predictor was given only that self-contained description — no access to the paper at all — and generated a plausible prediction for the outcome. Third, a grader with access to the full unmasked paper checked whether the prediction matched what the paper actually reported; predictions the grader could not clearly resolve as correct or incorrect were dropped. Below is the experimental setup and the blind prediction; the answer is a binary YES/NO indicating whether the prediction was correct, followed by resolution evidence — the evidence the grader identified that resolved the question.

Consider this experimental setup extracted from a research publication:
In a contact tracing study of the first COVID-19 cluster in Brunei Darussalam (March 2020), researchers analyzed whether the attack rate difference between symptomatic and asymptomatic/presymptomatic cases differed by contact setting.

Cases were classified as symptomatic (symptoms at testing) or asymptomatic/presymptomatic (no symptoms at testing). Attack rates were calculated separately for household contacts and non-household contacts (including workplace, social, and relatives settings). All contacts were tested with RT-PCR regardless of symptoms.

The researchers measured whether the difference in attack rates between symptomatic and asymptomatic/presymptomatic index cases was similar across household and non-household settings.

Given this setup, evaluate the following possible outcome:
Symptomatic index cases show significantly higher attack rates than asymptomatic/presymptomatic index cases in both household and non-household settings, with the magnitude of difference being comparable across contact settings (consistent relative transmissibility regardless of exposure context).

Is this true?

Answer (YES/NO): NO